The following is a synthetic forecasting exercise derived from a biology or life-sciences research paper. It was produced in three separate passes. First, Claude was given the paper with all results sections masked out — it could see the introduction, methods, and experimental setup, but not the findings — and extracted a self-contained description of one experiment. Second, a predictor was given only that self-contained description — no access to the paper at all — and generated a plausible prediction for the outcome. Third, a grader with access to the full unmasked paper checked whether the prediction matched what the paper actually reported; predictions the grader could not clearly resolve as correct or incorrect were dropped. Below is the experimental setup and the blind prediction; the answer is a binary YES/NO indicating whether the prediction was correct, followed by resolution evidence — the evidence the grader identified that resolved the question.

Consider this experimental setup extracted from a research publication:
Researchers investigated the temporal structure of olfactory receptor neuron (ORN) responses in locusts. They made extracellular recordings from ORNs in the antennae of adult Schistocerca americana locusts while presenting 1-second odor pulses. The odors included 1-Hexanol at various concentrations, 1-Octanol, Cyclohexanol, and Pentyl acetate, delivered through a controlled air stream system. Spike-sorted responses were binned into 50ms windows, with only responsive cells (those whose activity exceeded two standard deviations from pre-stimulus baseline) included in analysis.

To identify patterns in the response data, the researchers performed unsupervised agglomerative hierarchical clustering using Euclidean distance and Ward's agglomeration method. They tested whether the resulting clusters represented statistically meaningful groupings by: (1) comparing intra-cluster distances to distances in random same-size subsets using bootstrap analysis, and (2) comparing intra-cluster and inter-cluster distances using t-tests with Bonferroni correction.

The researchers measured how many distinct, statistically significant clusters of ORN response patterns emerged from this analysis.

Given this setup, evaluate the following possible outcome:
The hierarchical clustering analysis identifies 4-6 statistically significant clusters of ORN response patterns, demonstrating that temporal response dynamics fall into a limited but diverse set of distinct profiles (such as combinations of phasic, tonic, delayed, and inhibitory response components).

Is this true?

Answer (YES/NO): NO